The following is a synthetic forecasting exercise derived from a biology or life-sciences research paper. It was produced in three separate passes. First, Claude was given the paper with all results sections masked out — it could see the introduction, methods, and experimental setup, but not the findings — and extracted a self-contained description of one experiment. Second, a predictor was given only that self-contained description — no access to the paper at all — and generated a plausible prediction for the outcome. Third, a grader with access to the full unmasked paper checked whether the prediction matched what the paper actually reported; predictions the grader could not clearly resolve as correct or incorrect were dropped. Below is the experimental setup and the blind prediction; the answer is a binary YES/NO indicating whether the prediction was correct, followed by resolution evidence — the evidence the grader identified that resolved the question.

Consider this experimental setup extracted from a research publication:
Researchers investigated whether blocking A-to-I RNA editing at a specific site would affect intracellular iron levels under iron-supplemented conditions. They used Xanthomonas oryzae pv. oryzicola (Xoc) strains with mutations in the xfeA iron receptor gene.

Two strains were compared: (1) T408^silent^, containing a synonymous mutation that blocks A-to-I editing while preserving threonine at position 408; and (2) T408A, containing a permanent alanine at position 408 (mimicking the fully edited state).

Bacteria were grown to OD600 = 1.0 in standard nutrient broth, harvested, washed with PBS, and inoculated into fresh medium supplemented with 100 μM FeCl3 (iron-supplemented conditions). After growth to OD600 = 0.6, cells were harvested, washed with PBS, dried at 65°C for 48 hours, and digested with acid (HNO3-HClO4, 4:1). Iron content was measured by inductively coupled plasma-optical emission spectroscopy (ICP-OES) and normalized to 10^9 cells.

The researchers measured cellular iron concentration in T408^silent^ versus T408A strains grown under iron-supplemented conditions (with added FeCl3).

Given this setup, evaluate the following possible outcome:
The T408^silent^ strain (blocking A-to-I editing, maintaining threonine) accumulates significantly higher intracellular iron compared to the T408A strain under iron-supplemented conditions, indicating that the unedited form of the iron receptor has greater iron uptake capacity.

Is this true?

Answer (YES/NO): NO